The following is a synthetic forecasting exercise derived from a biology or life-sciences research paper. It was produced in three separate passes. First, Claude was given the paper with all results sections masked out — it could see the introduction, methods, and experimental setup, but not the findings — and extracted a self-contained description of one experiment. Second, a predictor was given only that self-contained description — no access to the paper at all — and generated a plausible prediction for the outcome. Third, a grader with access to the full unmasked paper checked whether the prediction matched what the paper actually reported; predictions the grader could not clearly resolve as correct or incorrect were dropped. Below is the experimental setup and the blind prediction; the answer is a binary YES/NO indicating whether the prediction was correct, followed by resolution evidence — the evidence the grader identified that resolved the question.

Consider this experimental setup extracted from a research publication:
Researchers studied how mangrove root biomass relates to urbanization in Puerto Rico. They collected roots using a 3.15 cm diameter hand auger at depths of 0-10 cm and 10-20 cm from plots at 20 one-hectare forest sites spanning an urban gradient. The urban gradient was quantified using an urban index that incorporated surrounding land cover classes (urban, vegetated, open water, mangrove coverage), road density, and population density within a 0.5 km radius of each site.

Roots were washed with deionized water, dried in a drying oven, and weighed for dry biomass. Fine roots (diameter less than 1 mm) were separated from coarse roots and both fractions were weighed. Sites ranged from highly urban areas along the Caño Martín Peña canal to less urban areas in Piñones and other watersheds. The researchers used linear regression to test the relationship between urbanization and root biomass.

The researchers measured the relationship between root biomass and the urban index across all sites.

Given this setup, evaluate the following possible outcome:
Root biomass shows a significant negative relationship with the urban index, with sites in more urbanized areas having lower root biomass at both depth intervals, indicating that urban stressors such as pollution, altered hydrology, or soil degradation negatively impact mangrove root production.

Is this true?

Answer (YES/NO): NO